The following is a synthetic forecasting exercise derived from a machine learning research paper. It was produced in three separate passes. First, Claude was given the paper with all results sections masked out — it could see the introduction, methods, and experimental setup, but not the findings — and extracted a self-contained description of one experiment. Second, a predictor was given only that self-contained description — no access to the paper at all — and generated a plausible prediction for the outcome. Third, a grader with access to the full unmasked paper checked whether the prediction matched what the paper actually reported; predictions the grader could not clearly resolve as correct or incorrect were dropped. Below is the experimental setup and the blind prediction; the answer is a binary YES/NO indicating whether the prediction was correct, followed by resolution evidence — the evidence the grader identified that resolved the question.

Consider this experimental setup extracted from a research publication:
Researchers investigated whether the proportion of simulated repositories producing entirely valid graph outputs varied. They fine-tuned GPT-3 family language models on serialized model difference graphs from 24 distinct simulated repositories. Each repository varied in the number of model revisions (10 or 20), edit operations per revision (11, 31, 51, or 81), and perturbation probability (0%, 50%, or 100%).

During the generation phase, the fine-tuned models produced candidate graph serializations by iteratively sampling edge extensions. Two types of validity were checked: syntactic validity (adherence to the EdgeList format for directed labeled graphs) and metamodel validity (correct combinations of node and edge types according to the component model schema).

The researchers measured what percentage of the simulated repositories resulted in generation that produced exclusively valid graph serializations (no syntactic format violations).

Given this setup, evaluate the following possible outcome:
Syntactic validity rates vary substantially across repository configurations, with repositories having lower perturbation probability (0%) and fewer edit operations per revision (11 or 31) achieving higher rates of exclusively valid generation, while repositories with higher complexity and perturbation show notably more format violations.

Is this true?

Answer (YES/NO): NO